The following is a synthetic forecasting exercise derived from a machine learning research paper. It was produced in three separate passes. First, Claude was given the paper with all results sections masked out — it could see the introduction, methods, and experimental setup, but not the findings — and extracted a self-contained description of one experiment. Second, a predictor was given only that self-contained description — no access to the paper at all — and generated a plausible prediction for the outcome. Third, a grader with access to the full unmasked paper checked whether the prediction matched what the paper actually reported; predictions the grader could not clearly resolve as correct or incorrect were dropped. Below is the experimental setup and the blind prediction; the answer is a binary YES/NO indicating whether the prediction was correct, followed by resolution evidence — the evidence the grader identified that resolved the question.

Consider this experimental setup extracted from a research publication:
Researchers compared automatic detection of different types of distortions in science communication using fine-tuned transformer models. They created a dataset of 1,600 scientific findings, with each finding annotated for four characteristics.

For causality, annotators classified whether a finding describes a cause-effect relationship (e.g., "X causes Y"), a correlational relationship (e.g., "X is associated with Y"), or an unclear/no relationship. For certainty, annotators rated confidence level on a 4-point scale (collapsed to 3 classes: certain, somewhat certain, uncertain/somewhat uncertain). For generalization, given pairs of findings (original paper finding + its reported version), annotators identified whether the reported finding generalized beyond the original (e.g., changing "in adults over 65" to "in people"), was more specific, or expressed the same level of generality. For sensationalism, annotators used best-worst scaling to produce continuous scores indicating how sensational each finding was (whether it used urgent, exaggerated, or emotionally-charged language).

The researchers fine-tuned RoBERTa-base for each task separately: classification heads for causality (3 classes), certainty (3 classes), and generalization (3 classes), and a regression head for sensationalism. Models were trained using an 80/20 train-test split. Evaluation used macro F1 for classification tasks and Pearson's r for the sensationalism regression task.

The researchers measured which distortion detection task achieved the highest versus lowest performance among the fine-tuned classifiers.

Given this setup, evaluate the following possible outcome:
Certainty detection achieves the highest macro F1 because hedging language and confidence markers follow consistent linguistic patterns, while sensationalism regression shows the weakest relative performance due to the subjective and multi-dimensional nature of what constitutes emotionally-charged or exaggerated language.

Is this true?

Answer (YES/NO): NO